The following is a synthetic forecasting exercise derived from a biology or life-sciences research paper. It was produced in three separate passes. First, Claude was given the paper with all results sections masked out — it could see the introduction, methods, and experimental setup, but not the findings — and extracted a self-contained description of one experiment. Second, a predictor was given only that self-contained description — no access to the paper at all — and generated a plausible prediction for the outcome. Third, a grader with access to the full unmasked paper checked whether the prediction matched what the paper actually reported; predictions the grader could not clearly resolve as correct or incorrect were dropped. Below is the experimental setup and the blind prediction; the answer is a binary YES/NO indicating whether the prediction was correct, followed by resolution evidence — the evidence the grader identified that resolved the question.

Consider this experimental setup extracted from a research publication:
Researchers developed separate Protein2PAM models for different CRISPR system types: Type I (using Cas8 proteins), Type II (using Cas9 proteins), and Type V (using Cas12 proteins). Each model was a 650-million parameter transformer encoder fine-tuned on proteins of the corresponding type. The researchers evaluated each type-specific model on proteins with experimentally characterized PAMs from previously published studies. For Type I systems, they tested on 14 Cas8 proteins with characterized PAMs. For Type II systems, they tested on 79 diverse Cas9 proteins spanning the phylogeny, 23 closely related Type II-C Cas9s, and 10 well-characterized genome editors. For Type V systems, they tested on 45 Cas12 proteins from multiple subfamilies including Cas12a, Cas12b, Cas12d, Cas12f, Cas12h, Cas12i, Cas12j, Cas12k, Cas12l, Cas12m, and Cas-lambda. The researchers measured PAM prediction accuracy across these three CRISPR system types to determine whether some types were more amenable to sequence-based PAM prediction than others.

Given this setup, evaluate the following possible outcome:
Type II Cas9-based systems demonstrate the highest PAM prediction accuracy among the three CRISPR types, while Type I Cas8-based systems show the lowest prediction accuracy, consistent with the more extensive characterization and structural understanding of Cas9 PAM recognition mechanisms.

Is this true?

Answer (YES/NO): NO